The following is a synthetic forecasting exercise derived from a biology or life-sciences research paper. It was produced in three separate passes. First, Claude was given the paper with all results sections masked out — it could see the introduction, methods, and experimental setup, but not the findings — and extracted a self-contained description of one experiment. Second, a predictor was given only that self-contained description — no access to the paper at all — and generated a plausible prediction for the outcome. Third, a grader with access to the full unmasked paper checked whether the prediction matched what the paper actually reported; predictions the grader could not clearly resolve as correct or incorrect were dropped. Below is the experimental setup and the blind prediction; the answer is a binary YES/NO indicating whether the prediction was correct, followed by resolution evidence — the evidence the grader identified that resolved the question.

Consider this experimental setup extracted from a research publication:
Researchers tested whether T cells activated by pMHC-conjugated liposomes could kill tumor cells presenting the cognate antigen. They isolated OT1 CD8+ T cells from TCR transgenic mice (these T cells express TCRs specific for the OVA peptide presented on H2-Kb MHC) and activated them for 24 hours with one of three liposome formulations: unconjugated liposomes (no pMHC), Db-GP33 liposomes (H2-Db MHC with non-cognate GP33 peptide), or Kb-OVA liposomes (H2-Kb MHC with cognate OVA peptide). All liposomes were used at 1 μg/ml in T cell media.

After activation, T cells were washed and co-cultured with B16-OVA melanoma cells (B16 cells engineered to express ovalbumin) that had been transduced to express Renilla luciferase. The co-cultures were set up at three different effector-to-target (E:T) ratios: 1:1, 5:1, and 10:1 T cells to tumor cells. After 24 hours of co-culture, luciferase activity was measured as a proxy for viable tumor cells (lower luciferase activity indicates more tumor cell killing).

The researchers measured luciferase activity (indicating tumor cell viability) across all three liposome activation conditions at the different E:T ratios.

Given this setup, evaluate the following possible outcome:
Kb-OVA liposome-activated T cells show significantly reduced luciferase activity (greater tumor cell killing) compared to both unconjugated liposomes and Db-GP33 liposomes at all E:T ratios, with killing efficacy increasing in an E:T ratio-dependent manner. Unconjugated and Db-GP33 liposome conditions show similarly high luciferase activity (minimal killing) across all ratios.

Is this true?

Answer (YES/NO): YES